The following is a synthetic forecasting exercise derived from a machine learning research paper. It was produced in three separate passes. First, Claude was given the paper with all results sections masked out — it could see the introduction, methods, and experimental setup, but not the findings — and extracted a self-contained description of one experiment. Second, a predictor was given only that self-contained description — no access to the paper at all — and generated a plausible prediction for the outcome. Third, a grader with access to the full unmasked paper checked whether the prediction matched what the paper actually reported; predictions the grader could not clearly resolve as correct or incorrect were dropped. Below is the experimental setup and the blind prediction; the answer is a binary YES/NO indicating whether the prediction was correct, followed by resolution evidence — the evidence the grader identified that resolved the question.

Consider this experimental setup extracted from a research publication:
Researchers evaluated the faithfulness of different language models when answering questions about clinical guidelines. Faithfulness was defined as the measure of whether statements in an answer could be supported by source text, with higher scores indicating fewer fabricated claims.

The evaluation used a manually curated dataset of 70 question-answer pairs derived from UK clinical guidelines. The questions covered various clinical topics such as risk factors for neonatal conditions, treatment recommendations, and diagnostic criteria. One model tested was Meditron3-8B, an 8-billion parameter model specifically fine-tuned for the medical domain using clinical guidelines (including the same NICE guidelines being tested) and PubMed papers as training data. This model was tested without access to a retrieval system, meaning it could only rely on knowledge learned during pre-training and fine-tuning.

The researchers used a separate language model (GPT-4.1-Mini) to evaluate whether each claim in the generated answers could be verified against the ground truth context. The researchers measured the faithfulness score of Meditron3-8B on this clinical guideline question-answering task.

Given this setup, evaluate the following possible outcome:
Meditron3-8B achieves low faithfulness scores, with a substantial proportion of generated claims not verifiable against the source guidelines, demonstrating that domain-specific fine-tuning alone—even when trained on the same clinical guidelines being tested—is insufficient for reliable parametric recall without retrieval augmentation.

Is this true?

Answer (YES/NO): YES